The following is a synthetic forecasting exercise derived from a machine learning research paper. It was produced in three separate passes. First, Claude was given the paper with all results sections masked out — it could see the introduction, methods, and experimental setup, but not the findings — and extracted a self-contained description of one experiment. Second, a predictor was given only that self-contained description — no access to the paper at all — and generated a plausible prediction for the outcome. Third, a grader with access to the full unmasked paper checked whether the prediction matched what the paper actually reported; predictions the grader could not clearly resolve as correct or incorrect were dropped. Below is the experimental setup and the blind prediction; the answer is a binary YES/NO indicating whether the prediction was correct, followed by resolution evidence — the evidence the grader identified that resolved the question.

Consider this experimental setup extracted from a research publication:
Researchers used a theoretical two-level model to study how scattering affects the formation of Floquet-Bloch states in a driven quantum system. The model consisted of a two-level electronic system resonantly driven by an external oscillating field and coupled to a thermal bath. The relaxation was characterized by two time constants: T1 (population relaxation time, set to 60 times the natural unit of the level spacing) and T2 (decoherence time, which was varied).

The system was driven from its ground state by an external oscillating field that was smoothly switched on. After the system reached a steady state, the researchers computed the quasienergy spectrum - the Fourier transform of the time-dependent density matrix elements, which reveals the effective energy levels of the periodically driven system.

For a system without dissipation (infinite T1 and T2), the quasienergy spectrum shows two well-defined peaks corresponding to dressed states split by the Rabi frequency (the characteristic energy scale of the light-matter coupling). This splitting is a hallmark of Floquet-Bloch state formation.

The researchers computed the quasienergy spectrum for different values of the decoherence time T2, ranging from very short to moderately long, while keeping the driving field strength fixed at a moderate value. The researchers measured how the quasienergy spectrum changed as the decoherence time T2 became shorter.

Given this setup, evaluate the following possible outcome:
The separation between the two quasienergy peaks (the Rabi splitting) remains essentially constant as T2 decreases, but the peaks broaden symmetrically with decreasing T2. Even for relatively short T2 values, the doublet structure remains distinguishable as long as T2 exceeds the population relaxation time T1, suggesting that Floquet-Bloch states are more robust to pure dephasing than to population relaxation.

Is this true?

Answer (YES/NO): NO